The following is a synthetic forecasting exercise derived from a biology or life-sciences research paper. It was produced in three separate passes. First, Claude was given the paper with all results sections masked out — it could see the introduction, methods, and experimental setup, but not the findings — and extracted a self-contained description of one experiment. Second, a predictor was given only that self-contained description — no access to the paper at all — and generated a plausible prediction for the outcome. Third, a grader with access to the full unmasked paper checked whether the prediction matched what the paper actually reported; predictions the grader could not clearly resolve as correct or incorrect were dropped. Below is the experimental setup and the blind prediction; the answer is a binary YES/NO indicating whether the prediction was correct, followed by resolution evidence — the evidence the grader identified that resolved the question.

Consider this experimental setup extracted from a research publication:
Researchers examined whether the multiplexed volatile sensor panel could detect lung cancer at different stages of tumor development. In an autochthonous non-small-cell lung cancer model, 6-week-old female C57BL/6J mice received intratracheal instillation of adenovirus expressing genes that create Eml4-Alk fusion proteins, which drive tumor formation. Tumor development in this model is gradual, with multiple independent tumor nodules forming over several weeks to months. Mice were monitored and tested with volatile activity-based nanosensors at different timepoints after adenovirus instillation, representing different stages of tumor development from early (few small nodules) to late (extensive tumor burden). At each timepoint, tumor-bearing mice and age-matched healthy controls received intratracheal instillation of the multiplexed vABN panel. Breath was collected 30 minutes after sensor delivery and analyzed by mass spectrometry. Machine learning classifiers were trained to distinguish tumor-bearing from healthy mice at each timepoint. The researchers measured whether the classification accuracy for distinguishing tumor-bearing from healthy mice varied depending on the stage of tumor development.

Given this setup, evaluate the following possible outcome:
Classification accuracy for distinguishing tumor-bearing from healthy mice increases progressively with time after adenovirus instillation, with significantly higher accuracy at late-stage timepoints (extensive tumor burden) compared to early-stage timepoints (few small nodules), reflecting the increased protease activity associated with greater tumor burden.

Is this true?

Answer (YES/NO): YES